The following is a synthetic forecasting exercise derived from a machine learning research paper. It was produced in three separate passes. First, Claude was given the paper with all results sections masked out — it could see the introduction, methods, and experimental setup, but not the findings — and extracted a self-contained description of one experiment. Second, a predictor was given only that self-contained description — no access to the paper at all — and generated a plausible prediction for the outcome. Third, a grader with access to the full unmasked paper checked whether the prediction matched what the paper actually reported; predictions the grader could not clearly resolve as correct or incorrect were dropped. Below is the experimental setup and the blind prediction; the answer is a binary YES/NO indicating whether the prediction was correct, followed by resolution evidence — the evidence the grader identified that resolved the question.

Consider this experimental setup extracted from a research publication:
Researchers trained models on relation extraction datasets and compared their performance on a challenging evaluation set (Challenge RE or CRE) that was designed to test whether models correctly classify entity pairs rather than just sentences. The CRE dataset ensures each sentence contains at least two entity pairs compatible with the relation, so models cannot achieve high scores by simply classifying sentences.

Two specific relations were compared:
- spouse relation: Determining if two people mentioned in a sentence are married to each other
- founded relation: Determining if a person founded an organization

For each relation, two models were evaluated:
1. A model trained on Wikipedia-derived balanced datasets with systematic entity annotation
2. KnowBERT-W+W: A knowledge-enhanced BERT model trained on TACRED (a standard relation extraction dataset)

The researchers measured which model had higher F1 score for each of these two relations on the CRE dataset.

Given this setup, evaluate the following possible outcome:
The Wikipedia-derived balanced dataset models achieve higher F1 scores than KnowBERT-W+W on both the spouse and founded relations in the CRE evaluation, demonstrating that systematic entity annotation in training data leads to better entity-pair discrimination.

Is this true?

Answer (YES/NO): NO